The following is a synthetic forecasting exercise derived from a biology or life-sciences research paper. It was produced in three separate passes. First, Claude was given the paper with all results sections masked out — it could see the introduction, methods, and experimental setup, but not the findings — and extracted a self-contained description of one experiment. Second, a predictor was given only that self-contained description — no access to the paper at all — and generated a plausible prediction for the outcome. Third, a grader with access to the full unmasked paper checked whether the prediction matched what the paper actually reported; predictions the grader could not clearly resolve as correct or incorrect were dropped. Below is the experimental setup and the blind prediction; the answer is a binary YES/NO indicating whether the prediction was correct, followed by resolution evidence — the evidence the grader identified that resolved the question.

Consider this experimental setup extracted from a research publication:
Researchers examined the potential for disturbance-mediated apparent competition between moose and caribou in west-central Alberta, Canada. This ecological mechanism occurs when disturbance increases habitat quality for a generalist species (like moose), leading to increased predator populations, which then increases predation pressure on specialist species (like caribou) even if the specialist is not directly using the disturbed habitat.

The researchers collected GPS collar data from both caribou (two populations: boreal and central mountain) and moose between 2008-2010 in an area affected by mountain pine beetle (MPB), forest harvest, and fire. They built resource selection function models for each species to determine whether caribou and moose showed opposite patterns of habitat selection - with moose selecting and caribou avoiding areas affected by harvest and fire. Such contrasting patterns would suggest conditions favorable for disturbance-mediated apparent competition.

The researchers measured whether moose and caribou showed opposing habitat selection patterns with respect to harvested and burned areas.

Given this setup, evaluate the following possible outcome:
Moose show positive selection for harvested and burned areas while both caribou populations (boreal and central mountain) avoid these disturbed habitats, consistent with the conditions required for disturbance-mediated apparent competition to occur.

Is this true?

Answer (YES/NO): NO